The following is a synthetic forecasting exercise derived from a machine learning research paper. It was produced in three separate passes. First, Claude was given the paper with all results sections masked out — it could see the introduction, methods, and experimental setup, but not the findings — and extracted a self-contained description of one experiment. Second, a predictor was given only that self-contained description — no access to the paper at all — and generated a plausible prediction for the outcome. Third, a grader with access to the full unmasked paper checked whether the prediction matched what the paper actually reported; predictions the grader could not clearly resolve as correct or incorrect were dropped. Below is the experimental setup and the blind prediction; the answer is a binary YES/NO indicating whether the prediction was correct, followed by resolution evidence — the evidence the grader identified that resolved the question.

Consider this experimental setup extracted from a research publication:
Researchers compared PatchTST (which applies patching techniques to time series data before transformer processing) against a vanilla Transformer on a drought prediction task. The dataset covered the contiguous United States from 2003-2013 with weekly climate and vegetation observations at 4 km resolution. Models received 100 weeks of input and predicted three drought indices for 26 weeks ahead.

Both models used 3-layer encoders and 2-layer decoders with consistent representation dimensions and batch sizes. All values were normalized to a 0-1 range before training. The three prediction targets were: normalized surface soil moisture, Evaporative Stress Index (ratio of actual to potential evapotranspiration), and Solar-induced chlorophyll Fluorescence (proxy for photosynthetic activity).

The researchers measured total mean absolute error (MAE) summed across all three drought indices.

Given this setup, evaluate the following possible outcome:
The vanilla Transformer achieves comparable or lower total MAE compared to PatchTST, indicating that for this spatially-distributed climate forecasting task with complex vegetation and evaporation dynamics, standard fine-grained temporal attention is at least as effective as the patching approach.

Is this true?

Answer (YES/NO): YES